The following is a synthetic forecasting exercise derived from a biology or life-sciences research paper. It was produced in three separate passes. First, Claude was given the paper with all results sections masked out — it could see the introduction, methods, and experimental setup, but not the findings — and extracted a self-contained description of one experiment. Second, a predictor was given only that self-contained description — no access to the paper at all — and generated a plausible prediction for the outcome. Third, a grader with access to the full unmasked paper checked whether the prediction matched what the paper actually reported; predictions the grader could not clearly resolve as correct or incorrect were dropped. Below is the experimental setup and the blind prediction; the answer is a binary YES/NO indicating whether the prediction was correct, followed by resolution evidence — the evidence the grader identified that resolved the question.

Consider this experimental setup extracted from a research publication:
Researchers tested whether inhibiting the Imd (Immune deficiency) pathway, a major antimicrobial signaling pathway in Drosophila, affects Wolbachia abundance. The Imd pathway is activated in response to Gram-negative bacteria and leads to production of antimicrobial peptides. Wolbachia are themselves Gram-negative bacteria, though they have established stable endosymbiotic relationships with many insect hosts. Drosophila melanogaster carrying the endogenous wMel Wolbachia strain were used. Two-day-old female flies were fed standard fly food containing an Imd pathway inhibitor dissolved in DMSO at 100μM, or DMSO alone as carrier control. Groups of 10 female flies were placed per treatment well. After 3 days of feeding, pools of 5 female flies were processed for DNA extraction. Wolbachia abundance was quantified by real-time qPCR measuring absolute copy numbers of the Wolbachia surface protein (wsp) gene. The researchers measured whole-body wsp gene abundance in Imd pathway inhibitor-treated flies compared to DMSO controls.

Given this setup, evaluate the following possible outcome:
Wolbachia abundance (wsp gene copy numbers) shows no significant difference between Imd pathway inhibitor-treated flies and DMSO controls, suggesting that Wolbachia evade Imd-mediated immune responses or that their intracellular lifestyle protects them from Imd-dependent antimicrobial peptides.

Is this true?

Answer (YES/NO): NO